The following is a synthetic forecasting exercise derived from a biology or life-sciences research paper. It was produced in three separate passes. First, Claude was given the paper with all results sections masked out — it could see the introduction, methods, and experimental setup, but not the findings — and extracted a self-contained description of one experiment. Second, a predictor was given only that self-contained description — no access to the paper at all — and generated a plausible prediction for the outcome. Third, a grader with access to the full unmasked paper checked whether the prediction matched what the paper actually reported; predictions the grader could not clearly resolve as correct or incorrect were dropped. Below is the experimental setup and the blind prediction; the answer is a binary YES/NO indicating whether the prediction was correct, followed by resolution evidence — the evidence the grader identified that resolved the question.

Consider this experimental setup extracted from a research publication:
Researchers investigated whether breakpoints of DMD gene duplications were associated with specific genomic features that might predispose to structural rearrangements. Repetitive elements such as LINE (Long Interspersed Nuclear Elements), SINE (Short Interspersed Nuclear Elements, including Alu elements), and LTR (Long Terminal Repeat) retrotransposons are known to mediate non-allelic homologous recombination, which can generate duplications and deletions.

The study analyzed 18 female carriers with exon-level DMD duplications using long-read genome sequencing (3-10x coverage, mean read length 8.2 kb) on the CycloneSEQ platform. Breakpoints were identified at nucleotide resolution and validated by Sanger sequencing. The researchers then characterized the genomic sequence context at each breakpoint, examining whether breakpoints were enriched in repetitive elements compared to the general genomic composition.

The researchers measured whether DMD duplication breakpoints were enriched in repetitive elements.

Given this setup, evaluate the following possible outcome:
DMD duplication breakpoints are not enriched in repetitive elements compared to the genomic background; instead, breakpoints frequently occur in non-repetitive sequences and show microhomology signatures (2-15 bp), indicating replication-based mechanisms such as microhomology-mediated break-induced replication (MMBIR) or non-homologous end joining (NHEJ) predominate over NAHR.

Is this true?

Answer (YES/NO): NO